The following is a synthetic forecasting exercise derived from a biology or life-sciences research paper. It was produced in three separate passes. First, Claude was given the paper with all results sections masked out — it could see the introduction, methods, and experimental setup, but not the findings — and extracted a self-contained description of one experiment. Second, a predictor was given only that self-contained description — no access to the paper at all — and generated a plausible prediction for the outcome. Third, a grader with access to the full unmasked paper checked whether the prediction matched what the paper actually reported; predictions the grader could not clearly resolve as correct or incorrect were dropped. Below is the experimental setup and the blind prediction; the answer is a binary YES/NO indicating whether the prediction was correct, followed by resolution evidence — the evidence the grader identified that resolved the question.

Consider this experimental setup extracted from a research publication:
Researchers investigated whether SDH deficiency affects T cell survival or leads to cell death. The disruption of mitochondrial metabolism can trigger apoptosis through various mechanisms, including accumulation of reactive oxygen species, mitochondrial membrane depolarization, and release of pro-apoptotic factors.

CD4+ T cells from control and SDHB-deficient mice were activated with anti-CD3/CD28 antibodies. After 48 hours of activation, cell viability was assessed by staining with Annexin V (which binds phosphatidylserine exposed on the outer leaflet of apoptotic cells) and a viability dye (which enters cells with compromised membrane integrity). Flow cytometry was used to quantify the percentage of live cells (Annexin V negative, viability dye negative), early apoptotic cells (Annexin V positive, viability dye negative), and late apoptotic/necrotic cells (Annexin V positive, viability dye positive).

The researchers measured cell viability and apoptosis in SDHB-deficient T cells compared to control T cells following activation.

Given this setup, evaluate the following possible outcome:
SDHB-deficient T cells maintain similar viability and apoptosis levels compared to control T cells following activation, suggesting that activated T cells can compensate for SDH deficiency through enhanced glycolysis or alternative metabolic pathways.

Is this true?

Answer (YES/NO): NO